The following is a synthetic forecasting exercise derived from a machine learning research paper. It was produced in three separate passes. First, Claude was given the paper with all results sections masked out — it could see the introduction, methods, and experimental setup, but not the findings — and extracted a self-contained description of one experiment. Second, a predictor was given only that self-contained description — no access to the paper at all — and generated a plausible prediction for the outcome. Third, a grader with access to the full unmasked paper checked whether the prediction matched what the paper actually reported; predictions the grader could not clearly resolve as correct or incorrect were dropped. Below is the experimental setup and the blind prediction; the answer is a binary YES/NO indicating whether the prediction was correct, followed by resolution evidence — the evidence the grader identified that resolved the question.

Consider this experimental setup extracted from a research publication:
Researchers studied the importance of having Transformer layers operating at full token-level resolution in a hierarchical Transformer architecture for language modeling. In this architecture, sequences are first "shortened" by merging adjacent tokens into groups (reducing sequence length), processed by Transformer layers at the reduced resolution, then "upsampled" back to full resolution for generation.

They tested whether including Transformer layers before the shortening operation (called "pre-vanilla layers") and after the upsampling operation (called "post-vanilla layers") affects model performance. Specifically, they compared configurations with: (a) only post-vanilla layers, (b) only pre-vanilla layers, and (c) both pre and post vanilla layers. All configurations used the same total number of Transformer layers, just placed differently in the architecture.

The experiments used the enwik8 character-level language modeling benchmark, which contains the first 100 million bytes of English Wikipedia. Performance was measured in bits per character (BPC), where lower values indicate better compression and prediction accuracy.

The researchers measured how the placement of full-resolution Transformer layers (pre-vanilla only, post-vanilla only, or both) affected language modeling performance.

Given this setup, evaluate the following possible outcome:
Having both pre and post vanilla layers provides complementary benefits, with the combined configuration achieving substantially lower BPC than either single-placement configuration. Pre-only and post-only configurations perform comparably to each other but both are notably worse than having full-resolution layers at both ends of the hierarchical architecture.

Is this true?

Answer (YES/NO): NO